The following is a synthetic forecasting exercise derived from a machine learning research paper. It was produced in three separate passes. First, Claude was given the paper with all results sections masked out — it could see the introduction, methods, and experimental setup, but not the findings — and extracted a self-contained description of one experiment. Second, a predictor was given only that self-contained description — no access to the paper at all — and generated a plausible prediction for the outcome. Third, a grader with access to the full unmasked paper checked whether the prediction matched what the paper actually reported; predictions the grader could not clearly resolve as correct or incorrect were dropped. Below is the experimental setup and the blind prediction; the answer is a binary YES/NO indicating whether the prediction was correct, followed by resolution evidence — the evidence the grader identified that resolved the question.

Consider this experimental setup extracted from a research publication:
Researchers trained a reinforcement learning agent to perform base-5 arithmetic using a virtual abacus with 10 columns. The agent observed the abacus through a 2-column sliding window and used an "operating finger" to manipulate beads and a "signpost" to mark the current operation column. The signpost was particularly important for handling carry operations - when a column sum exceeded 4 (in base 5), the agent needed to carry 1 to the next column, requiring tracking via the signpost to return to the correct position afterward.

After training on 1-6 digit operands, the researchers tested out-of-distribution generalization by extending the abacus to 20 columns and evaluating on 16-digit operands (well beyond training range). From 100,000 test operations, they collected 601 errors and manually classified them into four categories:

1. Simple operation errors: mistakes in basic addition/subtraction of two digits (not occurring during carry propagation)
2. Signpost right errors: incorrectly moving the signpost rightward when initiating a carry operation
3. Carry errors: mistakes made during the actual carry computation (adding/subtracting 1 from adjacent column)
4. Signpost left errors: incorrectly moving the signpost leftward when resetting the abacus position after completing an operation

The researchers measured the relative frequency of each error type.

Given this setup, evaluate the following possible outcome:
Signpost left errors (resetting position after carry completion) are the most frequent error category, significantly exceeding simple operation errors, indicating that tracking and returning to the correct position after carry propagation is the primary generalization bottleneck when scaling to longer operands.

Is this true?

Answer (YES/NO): NO